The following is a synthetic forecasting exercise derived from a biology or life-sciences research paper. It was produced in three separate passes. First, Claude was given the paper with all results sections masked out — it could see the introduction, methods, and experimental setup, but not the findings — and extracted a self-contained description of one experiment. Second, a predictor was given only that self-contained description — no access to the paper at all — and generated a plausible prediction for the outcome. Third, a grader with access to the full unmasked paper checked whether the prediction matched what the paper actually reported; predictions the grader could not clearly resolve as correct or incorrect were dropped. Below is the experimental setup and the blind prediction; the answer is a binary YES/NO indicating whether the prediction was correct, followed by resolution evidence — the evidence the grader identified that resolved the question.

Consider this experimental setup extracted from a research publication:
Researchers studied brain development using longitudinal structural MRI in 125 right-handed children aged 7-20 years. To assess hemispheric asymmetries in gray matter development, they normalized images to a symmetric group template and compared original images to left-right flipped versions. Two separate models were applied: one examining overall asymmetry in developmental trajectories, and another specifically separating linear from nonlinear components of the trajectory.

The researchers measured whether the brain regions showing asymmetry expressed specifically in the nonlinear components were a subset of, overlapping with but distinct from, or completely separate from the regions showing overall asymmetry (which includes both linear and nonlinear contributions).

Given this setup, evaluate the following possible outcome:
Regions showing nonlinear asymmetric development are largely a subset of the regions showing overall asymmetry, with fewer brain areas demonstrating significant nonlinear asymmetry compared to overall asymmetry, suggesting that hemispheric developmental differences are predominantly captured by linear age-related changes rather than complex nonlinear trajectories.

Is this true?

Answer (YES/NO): YES